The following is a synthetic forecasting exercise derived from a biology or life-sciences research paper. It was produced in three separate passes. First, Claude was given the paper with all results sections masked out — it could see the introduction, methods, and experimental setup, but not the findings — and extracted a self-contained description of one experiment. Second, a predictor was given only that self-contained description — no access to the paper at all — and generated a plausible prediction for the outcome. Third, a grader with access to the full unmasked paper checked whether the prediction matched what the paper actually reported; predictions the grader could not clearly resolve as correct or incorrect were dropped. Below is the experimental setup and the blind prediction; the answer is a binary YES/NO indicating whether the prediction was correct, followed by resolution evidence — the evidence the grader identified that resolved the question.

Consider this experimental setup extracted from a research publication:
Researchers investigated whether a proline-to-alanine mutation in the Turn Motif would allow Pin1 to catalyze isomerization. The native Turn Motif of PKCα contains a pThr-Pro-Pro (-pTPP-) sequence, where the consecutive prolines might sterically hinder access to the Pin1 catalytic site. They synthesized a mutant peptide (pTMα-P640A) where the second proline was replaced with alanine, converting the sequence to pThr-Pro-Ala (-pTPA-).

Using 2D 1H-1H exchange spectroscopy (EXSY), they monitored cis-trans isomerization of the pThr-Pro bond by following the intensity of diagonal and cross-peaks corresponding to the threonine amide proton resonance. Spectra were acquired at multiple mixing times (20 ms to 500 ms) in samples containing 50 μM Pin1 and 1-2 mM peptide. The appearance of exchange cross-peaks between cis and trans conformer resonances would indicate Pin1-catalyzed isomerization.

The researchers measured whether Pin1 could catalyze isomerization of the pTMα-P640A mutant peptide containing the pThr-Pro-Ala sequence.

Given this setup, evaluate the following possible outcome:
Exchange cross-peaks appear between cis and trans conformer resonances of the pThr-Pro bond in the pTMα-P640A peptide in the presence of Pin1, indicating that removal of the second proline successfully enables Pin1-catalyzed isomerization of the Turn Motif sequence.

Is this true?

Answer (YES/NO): YES